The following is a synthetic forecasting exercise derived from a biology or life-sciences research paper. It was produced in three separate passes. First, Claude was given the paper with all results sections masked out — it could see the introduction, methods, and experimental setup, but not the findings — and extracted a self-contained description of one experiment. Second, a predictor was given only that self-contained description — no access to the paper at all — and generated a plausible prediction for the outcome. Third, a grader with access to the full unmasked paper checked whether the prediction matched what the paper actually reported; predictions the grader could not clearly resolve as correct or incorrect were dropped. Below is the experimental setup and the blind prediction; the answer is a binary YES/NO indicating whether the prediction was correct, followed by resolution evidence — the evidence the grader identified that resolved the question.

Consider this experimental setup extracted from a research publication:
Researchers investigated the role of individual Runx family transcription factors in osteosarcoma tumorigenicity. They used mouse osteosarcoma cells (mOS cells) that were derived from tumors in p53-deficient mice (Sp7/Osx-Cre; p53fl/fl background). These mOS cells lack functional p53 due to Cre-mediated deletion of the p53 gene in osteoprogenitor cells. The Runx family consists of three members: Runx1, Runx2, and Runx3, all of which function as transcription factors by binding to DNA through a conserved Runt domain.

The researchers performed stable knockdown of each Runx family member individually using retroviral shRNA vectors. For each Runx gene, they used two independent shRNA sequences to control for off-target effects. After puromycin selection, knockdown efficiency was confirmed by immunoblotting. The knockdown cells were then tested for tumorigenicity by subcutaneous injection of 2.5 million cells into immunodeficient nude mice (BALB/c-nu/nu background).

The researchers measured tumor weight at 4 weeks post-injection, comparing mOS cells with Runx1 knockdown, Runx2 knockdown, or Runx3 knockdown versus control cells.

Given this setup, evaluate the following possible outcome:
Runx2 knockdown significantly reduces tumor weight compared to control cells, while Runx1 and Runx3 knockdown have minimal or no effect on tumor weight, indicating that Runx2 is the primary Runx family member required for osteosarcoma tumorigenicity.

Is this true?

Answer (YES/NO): NO